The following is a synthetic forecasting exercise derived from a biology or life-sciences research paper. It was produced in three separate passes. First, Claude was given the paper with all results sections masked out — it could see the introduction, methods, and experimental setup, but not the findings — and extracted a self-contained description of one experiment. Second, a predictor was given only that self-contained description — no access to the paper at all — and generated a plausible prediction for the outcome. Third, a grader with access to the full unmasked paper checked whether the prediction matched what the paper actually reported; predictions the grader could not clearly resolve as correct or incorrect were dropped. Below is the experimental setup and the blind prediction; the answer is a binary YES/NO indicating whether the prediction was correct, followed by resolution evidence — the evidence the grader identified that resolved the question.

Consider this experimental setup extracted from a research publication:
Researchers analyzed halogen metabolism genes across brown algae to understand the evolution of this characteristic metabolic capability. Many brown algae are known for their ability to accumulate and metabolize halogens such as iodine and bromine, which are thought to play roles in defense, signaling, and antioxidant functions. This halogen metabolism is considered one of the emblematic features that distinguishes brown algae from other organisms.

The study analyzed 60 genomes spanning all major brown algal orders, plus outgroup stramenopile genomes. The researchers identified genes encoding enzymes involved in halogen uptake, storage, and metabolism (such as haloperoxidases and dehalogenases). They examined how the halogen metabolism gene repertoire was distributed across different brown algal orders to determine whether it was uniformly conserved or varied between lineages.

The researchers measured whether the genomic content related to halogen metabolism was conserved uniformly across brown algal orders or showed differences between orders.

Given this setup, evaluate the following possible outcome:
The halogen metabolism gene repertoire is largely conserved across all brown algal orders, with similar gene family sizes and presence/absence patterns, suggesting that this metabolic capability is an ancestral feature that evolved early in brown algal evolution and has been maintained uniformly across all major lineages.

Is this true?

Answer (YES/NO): NO